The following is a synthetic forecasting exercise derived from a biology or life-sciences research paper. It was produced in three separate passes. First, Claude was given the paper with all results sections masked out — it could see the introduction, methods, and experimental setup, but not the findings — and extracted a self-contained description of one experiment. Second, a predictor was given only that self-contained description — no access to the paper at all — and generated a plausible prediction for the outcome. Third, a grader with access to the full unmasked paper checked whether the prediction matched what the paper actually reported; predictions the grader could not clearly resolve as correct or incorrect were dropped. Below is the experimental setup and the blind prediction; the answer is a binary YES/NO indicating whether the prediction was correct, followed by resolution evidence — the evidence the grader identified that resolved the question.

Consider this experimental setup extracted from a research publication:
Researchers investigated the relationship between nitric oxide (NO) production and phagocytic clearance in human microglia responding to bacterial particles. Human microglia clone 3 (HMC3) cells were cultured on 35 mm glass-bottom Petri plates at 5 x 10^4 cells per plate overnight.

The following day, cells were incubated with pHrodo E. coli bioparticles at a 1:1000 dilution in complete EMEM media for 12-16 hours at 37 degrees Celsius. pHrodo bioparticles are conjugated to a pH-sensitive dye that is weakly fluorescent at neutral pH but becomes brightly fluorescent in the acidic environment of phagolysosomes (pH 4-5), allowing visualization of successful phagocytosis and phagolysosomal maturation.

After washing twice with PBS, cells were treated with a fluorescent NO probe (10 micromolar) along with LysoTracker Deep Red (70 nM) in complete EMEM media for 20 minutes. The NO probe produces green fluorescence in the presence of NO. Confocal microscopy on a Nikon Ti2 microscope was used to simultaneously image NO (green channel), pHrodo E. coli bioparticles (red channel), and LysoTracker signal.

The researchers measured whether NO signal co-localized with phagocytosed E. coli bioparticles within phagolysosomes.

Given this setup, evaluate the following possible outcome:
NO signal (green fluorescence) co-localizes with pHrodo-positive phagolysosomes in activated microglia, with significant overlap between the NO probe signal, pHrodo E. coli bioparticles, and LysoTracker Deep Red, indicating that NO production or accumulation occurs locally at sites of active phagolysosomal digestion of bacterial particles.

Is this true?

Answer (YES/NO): YES